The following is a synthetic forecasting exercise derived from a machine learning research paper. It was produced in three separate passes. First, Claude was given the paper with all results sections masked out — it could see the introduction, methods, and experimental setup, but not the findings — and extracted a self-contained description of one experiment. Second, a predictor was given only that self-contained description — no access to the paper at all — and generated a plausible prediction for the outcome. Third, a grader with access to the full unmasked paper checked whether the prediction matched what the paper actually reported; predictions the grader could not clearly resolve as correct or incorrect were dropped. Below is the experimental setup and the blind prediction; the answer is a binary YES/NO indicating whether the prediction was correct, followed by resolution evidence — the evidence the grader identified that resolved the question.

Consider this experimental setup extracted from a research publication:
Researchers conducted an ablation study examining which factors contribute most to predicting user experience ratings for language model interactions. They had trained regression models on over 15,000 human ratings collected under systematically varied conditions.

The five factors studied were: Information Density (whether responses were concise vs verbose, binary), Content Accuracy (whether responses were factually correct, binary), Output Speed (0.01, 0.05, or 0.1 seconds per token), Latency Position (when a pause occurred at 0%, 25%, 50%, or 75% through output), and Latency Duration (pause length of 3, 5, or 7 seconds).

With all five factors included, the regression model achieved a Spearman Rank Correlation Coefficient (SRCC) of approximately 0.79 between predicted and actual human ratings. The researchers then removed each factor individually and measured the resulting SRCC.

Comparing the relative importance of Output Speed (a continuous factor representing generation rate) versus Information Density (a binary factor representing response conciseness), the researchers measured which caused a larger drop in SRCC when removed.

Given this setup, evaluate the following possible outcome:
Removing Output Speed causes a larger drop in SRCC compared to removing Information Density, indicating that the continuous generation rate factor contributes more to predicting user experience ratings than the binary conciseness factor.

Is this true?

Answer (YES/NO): YES